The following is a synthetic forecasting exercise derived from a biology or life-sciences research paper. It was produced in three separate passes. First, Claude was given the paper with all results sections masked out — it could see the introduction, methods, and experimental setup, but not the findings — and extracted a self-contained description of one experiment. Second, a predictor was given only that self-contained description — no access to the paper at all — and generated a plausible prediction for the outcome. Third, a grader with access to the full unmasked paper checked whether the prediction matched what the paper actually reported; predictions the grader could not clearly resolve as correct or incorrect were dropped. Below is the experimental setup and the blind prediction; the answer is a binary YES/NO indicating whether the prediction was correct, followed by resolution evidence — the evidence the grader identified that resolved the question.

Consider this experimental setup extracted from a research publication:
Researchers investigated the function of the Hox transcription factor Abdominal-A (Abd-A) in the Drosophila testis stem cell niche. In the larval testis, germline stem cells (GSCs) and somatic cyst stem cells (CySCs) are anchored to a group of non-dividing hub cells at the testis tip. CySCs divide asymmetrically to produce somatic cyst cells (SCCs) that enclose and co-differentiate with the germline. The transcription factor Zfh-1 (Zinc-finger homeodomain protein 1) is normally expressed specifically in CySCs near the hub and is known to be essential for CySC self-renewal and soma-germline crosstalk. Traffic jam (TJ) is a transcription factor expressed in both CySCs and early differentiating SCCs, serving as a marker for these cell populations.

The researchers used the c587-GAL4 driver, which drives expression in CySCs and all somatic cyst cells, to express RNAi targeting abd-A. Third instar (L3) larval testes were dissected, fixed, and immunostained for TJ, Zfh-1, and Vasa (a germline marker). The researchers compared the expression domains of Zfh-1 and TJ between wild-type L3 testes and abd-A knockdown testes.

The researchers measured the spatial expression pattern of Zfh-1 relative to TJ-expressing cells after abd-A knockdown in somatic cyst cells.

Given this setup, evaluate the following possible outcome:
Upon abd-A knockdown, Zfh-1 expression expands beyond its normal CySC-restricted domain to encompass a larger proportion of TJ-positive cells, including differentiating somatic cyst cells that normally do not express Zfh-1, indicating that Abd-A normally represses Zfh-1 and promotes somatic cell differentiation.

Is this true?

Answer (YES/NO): YES